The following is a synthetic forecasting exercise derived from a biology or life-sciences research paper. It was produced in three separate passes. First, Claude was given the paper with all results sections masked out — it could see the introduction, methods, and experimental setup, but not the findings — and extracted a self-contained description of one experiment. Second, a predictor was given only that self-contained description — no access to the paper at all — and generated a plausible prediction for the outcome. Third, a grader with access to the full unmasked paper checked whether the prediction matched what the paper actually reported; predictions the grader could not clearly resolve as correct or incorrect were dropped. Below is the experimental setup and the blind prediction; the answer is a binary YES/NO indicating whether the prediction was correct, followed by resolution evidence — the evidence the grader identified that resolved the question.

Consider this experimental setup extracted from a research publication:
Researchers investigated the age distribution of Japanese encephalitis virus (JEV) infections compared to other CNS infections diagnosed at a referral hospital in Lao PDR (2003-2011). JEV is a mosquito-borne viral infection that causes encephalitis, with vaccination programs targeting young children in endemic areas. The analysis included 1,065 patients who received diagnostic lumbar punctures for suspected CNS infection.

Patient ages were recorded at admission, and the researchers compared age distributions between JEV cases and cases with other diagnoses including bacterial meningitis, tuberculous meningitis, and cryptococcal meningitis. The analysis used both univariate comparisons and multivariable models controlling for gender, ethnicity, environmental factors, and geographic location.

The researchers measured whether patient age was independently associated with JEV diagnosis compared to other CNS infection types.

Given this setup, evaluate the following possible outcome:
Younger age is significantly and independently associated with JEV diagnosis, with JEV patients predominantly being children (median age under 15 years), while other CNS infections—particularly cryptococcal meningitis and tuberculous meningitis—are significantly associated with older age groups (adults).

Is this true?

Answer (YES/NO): NO